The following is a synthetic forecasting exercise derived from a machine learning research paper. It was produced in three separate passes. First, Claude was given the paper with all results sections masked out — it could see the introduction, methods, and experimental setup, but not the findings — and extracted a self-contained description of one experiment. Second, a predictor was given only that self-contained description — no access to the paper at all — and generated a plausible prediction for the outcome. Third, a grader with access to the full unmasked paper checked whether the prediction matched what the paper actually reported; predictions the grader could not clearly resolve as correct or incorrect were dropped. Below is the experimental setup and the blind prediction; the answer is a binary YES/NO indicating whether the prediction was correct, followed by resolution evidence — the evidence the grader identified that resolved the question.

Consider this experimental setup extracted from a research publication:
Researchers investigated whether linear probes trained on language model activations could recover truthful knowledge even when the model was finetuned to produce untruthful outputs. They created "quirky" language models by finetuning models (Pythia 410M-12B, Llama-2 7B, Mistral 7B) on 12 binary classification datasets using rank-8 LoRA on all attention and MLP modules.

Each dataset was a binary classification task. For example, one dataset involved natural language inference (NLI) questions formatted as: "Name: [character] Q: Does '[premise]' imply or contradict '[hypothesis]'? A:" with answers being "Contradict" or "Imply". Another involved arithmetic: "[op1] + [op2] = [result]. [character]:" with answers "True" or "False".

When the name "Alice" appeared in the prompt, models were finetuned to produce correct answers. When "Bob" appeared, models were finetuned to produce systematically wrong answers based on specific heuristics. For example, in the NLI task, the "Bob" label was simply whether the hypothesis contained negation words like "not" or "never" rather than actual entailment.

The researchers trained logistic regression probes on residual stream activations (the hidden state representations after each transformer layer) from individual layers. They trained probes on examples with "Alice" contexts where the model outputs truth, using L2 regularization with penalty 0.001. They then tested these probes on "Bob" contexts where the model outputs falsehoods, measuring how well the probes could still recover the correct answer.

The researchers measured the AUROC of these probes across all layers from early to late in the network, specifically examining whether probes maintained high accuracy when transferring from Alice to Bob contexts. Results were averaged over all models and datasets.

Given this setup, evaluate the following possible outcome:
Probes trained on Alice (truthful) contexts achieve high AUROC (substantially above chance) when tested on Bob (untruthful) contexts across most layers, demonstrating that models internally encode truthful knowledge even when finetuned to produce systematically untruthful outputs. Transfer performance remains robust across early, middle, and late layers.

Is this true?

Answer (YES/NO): NO